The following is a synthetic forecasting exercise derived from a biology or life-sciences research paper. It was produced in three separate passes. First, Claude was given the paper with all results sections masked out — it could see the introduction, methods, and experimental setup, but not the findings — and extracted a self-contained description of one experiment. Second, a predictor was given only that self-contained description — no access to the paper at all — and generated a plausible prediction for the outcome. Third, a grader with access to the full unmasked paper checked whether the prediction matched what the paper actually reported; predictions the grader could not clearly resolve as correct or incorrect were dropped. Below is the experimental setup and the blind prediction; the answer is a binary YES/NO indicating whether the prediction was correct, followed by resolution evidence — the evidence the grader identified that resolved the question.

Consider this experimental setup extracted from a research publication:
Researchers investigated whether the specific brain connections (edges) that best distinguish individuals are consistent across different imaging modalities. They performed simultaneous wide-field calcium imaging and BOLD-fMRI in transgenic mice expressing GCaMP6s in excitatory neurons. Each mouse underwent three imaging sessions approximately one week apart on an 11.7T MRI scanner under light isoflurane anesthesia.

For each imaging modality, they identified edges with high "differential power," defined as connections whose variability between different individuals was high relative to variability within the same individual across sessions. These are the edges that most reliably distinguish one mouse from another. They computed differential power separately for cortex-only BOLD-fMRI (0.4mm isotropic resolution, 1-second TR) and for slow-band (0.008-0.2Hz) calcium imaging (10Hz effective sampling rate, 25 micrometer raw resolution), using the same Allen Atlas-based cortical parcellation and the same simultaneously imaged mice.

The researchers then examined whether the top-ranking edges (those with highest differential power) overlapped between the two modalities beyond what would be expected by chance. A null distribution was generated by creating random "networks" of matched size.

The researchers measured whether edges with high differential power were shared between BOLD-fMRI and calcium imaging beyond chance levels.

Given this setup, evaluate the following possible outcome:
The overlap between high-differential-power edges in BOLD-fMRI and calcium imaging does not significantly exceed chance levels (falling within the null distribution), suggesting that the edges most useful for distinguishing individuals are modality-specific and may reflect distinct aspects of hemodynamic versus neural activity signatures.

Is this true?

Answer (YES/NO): YES